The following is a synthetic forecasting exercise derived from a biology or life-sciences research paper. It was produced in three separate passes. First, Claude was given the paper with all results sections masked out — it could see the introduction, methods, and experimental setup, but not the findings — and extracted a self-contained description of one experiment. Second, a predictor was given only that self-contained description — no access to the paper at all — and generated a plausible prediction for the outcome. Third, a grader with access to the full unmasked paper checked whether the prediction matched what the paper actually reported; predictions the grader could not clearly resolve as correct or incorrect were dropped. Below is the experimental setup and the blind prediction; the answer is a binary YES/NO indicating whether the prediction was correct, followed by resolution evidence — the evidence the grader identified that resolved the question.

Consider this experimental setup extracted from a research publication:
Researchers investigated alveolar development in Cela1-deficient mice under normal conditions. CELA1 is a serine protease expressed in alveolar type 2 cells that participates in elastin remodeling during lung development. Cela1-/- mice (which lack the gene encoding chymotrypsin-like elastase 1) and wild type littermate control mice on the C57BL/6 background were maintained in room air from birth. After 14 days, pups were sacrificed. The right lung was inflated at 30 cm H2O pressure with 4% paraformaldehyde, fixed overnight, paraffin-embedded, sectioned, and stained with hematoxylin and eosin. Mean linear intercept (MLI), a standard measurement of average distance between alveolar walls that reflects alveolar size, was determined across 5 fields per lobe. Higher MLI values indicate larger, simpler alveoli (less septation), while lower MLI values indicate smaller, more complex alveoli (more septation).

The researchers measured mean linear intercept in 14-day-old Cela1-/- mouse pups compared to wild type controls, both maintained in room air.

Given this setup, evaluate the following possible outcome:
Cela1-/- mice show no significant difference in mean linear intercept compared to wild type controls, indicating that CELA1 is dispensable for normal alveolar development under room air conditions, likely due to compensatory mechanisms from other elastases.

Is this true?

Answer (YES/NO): NO